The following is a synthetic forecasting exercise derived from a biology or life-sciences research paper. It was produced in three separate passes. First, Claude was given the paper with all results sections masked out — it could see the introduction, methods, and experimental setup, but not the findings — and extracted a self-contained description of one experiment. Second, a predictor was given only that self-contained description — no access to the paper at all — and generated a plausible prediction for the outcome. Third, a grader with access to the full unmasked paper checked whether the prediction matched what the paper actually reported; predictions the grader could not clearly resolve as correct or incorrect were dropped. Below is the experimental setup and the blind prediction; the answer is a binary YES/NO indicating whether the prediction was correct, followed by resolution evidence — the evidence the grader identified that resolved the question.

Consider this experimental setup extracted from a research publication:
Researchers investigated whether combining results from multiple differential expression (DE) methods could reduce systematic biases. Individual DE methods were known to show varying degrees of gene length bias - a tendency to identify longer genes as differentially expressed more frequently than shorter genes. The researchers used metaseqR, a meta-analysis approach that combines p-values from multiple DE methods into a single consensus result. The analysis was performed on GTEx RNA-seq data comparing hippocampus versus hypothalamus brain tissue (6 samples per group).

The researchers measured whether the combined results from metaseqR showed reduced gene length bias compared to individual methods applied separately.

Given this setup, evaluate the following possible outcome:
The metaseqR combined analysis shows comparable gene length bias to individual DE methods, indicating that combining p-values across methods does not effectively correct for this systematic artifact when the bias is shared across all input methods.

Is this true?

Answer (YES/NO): NO